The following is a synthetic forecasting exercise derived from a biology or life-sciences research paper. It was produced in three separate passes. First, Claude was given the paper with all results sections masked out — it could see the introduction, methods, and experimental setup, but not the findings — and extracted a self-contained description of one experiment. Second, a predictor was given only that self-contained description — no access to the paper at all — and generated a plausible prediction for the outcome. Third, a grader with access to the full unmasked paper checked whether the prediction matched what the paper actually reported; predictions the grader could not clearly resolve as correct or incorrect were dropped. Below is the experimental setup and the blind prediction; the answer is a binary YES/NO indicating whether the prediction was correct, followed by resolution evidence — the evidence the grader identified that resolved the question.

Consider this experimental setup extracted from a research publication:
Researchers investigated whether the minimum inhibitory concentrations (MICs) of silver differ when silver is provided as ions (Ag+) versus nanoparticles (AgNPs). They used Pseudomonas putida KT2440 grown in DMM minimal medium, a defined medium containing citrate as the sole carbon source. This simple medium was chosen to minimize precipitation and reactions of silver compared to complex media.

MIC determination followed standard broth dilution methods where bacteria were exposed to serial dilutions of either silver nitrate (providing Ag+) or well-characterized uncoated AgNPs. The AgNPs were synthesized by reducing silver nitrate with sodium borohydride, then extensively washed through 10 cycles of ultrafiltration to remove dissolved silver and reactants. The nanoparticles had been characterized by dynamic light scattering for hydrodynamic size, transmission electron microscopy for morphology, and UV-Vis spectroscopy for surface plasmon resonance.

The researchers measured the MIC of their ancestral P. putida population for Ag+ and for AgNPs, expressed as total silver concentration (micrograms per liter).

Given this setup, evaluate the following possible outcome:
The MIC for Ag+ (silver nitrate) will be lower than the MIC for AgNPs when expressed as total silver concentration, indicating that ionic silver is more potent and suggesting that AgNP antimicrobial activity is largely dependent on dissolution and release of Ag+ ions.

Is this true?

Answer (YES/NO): YES